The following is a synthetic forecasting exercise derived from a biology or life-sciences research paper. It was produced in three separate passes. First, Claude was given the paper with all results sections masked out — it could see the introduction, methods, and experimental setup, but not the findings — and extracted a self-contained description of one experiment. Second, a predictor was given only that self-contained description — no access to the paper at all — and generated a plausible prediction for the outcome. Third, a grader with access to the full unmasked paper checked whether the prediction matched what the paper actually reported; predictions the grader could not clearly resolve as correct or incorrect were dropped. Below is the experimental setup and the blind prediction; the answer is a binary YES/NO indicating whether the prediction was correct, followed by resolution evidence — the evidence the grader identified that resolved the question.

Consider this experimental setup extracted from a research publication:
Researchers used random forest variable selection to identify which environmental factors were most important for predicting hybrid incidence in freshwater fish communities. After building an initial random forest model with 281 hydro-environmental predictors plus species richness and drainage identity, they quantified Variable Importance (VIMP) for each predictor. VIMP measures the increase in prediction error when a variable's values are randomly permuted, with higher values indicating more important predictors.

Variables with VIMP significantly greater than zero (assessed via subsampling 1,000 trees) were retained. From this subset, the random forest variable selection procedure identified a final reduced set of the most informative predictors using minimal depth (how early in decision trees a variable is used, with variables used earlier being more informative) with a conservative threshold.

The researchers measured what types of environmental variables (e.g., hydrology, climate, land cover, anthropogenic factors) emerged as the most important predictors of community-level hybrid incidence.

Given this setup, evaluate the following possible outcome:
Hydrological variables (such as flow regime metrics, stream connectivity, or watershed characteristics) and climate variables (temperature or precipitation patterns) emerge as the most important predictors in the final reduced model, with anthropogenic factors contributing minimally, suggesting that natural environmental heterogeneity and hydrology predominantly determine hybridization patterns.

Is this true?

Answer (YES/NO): NO